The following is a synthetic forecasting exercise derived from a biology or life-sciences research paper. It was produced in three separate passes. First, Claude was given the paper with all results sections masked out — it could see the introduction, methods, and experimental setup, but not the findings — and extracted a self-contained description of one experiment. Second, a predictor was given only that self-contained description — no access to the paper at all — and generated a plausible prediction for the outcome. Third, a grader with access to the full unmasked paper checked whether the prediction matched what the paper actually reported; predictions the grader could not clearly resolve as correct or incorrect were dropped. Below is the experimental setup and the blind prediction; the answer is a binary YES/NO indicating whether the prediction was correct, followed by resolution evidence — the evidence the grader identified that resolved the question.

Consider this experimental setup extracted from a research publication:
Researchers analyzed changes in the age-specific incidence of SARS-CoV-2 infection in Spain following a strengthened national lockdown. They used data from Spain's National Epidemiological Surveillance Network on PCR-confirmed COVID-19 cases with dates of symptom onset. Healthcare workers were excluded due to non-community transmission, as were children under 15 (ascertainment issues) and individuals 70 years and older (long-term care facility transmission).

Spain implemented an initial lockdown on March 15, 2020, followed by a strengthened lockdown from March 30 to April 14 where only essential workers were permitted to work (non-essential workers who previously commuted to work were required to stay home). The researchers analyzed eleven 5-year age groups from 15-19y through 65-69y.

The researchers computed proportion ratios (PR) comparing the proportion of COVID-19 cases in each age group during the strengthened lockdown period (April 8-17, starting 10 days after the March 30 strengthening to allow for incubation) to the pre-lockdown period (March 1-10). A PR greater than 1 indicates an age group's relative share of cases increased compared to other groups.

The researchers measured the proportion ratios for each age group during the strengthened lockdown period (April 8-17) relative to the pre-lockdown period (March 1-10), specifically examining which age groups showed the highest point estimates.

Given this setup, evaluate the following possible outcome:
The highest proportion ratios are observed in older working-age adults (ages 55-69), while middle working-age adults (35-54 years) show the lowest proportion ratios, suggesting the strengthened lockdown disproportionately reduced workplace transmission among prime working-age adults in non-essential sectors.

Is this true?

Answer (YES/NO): NO